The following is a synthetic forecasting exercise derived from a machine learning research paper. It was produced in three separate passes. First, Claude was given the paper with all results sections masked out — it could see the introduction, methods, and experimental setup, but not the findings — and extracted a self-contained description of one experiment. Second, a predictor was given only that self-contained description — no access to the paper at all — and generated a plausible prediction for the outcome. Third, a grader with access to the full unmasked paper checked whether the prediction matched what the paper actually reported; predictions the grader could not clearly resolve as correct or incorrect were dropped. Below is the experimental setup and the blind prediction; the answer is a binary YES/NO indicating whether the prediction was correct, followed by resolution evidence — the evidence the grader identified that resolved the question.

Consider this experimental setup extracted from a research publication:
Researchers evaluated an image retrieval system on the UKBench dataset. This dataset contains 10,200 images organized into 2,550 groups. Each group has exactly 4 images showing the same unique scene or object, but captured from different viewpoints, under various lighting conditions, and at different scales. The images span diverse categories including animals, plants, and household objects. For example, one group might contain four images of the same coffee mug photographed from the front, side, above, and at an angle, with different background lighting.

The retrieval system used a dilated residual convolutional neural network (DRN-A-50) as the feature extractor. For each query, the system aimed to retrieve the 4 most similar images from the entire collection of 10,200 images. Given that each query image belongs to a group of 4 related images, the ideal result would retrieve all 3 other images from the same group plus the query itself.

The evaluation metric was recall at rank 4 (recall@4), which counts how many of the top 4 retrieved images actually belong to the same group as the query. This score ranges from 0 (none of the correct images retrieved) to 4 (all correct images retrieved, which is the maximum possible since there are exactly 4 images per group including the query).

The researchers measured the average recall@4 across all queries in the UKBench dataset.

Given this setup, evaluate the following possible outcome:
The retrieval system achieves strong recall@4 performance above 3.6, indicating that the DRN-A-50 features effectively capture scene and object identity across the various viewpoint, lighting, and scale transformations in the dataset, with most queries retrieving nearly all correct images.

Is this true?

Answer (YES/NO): YES